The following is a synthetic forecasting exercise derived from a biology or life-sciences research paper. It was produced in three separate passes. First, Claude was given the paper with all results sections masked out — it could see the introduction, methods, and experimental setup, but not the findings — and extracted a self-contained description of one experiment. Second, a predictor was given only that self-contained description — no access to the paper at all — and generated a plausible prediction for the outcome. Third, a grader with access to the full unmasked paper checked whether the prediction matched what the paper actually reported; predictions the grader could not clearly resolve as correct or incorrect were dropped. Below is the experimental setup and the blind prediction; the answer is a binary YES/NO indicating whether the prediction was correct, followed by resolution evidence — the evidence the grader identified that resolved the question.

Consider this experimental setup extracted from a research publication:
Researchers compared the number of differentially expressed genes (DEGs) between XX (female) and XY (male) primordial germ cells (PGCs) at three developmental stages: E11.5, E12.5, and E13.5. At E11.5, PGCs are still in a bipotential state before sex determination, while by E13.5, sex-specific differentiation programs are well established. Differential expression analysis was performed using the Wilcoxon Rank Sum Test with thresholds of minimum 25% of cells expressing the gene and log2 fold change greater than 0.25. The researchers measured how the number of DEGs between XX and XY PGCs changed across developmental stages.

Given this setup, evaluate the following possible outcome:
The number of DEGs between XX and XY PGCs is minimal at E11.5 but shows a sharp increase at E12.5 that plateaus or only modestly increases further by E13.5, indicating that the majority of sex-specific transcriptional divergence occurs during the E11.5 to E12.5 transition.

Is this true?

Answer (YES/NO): NO